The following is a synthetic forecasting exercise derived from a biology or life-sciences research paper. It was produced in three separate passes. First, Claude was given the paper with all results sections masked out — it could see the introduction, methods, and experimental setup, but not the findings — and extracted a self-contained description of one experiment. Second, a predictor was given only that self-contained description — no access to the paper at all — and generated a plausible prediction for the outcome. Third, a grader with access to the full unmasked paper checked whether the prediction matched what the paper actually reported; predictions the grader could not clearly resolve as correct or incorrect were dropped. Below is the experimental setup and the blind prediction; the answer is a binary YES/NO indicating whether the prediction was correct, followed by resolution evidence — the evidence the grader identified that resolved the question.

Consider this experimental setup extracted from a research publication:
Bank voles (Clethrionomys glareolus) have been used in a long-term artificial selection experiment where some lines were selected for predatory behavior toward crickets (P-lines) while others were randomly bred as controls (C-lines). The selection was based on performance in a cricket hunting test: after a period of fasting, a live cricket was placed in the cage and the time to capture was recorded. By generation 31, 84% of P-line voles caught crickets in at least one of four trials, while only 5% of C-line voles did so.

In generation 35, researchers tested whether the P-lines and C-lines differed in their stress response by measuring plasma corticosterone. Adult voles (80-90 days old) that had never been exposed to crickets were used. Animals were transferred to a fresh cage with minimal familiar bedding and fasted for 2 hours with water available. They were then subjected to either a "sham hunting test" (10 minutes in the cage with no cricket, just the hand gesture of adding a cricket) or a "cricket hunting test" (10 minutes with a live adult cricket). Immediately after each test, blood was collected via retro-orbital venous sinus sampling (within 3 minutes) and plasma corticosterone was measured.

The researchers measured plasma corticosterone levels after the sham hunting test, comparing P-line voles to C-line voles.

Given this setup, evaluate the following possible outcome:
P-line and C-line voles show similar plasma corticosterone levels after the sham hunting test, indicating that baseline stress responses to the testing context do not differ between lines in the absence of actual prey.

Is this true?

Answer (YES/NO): NO